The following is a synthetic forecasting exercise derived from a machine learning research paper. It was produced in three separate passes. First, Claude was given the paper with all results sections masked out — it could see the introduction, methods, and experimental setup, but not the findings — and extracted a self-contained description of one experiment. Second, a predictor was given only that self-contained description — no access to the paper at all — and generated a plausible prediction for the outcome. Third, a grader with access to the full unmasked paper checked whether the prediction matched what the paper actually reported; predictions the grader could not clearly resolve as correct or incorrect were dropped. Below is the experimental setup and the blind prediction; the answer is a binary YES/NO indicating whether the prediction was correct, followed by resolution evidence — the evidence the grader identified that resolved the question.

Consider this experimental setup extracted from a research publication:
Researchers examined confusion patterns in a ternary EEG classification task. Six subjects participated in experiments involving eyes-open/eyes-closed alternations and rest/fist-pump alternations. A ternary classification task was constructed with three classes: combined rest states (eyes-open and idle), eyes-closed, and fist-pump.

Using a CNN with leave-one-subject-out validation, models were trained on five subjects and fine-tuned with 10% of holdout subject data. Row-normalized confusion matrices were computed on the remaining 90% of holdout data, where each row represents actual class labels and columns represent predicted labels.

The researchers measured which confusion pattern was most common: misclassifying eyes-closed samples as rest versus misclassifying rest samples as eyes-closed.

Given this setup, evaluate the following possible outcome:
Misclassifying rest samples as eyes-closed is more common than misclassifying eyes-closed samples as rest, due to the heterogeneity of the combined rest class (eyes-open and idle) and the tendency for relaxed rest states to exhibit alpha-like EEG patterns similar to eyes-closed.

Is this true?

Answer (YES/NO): NO